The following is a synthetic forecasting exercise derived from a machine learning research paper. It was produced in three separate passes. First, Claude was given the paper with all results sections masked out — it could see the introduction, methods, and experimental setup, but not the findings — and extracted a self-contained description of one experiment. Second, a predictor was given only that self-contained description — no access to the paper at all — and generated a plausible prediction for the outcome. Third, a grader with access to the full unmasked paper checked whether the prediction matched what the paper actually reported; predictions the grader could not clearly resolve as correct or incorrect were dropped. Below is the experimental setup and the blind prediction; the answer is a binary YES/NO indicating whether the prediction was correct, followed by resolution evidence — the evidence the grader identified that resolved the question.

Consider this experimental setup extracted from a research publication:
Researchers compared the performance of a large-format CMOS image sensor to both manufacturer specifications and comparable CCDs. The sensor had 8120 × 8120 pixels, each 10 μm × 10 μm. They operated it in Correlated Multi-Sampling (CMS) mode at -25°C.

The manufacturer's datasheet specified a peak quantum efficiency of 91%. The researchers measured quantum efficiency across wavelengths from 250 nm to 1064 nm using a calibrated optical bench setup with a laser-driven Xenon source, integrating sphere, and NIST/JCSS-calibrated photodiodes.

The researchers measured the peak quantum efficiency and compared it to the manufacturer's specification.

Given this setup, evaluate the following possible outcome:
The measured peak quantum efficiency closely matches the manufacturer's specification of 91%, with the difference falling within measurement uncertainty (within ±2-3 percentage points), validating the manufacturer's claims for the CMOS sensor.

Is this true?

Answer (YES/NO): YES